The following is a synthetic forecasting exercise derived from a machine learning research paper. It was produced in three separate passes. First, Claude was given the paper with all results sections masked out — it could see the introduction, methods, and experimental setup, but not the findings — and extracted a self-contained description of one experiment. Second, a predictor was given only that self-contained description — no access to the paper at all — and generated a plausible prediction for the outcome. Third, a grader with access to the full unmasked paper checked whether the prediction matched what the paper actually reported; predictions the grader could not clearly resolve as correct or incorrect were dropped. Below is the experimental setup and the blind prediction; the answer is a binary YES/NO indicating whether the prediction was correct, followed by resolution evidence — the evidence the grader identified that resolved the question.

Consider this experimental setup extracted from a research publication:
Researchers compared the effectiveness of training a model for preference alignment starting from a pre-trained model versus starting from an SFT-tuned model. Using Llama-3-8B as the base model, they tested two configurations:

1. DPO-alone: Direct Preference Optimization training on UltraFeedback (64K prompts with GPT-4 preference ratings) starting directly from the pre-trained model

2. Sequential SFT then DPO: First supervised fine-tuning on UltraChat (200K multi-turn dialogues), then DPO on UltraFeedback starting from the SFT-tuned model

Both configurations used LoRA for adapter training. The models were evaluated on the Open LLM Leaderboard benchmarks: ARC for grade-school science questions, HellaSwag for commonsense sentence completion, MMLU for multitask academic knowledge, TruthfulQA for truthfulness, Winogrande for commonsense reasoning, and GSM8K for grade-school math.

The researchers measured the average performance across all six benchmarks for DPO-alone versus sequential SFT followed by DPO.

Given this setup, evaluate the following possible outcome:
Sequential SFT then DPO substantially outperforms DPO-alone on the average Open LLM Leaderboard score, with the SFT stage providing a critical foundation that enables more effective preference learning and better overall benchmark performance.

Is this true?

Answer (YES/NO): NO